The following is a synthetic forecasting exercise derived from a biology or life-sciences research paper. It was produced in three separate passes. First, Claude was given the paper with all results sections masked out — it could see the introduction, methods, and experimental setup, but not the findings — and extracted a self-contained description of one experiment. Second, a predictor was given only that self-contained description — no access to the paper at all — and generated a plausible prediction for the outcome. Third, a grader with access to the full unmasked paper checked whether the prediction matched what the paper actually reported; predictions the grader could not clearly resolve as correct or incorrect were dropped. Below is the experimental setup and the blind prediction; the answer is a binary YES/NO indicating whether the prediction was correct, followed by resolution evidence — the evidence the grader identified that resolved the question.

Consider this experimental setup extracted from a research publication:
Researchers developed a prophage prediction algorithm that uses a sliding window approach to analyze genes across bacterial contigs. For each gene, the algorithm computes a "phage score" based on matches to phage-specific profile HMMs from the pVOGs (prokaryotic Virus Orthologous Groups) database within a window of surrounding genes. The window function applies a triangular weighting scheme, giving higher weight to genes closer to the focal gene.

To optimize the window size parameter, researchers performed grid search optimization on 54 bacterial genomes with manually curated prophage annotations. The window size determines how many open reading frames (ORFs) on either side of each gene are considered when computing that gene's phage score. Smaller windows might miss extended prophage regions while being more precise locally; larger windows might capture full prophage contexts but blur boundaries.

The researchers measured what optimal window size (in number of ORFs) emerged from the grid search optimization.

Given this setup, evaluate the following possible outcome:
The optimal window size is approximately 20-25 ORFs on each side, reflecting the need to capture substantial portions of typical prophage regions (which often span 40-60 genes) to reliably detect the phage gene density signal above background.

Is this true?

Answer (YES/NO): NO